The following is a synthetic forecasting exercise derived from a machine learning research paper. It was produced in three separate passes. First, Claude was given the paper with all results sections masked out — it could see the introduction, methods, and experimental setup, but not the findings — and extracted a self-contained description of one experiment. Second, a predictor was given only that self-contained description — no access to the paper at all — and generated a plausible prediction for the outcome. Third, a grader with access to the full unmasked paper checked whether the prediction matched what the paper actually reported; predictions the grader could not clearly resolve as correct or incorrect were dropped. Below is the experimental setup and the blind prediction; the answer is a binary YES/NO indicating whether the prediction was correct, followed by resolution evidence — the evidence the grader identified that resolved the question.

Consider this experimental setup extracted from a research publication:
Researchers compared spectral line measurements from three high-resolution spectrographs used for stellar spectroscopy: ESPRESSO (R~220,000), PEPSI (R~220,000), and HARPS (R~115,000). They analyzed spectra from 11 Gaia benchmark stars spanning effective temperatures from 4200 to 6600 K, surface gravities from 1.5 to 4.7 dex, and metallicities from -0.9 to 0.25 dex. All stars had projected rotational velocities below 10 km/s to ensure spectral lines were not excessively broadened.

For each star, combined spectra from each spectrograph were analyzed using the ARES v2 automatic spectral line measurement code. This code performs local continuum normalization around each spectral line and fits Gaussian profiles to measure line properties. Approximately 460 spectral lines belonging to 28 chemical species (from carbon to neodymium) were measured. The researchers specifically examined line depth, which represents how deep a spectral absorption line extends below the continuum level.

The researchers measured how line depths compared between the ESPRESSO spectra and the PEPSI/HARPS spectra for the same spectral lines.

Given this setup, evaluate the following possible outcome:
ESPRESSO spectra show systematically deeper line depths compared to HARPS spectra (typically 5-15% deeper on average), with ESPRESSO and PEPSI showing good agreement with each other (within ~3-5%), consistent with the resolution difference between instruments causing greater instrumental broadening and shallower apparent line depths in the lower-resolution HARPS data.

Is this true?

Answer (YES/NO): NO